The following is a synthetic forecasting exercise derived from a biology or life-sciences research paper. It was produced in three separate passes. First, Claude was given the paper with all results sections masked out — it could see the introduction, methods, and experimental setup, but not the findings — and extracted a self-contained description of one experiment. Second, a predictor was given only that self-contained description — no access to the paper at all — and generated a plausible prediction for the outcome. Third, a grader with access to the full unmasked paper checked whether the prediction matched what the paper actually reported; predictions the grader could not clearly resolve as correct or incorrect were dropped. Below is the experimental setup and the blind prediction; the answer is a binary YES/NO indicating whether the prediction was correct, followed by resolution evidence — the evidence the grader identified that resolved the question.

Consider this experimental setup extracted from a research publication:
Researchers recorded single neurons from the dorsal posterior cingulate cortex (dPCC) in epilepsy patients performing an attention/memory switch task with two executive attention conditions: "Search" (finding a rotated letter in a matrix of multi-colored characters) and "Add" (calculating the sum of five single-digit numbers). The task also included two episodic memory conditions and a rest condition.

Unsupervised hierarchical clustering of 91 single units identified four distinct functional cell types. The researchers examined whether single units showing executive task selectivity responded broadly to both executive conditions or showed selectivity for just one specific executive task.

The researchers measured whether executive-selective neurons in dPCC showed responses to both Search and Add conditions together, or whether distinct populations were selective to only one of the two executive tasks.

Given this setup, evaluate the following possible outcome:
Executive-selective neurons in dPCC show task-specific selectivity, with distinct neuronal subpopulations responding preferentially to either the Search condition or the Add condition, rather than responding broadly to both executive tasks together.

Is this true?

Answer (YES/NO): YES